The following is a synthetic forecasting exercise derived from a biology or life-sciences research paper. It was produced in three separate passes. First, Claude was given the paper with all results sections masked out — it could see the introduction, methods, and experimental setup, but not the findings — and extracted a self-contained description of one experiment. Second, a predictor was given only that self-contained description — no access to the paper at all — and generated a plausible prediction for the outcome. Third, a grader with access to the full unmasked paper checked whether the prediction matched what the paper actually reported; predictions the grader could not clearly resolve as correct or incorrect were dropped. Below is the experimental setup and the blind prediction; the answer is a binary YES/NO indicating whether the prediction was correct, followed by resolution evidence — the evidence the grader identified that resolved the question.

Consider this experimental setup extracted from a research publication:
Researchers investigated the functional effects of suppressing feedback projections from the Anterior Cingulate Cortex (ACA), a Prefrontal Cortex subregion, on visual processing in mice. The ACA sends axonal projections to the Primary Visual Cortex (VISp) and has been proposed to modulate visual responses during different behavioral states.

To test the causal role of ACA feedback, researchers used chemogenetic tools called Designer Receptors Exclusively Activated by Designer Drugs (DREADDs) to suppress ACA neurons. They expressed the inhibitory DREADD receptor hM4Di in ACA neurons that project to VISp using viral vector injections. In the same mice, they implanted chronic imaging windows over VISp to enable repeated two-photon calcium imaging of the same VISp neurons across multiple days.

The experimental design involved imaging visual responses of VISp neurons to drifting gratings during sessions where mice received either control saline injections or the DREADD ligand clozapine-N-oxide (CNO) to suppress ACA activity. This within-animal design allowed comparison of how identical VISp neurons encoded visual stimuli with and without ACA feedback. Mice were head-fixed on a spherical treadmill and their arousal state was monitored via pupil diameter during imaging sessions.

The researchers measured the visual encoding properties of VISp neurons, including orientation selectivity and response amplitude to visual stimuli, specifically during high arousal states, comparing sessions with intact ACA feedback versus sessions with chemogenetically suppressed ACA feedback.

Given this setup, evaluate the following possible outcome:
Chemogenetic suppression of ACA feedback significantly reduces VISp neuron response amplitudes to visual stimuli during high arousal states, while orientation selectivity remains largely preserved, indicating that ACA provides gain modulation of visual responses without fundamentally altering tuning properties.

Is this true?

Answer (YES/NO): NO